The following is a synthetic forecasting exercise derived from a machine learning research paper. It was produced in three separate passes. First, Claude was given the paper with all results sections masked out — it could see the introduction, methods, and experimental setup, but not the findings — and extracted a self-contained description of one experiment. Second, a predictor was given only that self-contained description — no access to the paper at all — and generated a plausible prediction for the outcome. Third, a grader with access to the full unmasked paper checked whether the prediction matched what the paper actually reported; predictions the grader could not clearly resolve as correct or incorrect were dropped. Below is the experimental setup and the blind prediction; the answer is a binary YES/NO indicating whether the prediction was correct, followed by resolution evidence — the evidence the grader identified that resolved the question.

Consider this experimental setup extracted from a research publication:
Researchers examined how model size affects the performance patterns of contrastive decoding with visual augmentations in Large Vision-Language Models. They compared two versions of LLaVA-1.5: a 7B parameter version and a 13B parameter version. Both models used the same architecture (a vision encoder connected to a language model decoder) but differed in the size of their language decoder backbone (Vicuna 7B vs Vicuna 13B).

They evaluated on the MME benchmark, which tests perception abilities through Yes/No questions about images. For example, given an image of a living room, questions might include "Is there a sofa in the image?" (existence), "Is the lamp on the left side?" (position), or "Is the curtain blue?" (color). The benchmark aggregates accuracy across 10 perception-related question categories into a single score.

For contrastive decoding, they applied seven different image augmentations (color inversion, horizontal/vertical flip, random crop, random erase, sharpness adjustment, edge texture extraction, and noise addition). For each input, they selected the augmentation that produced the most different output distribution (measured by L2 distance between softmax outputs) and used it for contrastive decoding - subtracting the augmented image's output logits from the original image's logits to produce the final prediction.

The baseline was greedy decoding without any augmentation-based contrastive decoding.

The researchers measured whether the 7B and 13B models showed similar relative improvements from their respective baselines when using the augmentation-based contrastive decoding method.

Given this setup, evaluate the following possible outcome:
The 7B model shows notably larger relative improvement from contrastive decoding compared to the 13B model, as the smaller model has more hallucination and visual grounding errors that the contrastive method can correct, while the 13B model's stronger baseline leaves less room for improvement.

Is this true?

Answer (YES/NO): NO